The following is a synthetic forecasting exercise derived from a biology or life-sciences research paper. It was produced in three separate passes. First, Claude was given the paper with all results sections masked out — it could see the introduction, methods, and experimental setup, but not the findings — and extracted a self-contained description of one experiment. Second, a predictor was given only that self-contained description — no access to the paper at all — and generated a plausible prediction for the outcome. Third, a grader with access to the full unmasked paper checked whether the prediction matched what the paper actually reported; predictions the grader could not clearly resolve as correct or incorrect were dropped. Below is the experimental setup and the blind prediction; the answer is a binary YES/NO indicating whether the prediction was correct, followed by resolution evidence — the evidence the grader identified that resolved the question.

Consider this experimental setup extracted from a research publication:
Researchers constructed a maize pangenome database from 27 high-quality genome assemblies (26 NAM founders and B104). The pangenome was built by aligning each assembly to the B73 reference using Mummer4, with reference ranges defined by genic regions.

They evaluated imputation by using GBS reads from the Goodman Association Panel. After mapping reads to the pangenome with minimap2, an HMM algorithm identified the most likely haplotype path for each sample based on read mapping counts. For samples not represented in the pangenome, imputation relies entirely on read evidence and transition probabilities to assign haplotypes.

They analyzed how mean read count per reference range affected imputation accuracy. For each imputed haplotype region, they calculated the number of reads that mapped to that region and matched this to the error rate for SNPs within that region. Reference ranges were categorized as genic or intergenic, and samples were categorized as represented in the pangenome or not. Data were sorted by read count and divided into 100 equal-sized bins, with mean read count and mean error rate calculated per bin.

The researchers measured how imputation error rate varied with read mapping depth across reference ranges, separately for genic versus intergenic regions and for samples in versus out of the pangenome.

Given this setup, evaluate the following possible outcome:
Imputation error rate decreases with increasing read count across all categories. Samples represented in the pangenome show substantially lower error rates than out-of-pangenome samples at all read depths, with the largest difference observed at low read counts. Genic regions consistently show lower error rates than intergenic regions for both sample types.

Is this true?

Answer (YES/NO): NO